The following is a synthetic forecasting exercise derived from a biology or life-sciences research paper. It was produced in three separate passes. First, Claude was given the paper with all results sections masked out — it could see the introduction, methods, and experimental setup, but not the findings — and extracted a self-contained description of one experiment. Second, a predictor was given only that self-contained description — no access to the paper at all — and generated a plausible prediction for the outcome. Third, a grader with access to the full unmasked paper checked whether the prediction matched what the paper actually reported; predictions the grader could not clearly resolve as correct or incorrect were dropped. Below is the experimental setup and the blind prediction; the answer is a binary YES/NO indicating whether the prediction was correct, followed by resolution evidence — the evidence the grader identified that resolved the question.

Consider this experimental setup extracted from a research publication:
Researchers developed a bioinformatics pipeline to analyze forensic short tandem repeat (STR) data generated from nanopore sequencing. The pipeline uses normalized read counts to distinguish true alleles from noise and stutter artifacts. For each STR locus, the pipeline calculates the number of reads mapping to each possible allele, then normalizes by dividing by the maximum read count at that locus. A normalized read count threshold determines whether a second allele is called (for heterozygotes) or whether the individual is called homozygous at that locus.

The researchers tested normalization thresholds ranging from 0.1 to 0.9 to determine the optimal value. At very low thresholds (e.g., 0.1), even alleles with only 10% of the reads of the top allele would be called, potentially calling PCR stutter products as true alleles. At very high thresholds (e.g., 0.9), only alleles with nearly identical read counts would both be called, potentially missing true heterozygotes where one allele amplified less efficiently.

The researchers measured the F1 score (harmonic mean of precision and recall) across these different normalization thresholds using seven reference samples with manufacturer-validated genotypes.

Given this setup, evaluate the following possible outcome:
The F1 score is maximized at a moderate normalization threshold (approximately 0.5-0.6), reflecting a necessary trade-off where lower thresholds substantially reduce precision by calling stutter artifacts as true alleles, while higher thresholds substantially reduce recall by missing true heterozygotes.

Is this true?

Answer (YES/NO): NO